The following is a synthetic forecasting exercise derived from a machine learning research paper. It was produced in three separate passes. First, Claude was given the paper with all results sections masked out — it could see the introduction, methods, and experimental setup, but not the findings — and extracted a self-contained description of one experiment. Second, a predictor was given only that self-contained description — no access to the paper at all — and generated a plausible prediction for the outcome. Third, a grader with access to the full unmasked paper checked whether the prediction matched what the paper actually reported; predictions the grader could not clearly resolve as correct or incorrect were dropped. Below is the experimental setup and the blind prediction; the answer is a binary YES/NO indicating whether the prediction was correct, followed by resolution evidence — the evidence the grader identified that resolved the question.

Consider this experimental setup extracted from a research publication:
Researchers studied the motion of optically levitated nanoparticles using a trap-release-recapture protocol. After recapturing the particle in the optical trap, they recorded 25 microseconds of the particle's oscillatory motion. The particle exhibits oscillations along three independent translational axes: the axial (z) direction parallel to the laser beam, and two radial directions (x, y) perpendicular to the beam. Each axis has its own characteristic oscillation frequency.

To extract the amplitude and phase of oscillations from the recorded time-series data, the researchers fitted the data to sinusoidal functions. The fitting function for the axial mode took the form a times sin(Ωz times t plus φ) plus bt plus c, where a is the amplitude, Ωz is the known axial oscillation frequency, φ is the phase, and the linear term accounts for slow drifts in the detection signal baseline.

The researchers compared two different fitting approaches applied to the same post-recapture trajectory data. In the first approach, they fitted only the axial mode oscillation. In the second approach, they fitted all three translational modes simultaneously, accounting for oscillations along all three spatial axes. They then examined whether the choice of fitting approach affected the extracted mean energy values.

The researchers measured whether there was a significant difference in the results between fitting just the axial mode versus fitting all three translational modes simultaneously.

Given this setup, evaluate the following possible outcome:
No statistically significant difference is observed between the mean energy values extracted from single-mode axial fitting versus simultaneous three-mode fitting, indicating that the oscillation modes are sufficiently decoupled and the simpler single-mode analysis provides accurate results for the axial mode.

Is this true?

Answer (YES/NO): YES